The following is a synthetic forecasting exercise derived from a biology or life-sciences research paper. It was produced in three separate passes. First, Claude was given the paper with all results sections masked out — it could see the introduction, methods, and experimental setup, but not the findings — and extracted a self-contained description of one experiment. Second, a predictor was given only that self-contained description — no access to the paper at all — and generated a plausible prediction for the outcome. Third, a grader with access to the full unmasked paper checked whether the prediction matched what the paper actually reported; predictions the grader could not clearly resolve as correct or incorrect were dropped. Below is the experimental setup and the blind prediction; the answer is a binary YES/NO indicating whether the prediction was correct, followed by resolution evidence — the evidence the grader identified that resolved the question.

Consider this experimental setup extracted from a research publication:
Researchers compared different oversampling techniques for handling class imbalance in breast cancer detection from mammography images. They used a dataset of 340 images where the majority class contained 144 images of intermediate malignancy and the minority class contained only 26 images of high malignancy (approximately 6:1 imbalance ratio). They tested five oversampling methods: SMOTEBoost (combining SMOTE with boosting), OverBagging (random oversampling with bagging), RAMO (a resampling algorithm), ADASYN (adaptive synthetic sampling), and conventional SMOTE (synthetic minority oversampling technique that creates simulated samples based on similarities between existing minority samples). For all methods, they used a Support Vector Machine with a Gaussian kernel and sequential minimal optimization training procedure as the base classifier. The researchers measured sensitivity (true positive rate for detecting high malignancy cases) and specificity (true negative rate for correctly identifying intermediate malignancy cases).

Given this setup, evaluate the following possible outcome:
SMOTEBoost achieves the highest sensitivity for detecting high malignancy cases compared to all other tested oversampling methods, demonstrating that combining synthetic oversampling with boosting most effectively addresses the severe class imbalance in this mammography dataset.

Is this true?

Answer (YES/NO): YES